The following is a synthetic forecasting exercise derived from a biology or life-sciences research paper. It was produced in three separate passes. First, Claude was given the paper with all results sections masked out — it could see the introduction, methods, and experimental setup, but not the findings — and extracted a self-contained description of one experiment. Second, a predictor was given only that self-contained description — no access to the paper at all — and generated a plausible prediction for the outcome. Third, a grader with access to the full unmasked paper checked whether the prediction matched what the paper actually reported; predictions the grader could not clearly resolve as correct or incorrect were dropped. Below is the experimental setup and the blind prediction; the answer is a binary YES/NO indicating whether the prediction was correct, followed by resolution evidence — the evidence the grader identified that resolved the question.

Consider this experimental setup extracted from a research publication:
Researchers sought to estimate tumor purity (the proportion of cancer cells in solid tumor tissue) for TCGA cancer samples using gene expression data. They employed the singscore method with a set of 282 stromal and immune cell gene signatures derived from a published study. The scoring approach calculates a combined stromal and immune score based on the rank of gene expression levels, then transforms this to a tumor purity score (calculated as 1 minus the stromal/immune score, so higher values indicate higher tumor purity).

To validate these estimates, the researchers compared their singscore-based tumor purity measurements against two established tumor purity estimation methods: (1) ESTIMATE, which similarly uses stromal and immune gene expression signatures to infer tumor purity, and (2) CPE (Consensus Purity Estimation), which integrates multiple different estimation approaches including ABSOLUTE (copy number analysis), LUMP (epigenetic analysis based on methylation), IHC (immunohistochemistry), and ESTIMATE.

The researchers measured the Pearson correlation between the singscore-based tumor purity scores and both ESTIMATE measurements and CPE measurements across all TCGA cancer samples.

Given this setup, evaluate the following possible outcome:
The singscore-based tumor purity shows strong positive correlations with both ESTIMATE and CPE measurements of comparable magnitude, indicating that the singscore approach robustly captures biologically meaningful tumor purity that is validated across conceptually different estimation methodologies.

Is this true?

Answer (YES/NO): NO